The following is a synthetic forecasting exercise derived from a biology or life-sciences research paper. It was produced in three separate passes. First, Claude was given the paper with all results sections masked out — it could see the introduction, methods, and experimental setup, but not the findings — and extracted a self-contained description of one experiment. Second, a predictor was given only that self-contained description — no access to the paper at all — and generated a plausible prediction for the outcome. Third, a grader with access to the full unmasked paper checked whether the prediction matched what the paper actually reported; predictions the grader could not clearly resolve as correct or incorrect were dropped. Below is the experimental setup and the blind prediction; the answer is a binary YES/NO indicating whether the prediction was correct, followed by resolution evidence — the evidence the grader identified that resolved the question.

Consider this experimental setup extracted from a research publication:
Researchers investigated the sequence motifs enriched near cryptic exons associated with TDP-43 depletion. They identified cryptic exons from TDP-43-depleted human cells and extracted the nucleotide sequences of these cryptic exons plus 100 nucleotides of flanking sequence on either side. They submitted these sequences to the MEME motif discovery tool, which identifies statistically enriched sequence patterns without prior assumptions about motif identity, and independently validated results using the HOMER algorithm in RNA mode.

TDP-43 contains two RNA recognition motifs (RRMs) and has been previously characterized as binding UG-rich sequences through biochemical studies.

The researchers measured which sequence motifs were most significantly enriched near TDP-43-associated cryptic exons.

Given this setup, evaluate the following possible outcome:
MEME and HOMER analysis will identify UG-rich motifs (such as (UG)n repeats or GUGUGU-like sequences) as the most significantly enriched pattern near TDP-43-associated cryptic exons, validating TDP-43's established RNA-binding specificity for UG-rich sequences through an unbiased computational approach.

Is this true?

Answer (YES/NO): YES